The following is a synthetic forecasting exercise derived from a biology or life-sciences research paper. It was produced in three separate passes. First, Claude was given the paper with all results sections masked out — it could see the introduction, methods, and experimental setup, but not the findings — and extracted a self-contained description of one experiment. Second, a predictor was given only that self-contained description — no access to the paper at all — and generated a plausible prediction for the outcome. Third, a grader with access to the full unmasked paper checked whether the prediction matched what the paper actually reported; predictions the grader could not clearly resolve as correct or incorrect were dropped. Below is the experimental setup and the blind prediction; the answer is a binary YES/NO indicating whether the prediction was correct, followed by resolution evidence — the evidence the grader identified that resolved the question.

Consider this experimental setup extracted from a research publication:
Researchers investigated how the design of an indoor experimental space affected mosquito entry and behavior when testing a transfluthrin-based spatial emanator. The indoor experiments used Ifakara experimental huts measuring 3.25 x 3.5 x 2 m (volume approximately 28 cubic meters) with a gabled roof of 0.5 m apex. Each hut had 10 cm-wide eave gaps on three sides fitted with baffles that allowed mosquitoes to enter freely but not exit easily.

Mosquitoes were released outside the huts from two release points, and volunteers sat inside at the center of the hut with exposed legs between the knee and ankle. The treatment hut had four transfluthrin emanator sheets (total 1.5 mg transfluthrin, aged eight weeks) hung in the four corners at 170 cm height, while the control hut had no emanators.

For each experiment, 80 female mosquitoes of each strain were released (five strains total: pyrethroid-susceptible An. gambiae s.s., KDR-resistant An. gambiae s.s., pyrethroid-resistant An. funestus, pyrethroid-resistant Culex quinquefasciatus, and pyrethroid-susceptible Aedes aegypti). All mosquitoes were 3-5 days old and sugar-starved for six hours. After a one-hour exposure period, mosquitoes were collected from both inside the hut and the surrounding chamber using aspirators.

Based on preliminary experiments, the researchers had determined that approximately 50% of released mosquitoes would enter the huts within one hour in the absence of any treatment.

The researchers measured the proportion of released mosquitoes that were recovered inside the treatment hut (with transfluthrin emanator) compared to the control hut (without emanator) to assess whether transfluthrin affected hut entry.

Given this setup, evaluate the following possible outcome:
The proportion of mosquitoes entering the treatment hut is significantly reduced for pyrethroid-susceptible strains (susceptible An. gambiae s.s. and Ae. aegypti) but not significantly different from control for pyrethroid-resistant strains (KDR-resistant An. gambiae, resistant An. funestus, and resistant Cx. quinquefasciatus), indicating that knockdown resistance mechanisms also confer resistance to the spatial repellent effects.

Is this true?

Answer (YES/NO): NO